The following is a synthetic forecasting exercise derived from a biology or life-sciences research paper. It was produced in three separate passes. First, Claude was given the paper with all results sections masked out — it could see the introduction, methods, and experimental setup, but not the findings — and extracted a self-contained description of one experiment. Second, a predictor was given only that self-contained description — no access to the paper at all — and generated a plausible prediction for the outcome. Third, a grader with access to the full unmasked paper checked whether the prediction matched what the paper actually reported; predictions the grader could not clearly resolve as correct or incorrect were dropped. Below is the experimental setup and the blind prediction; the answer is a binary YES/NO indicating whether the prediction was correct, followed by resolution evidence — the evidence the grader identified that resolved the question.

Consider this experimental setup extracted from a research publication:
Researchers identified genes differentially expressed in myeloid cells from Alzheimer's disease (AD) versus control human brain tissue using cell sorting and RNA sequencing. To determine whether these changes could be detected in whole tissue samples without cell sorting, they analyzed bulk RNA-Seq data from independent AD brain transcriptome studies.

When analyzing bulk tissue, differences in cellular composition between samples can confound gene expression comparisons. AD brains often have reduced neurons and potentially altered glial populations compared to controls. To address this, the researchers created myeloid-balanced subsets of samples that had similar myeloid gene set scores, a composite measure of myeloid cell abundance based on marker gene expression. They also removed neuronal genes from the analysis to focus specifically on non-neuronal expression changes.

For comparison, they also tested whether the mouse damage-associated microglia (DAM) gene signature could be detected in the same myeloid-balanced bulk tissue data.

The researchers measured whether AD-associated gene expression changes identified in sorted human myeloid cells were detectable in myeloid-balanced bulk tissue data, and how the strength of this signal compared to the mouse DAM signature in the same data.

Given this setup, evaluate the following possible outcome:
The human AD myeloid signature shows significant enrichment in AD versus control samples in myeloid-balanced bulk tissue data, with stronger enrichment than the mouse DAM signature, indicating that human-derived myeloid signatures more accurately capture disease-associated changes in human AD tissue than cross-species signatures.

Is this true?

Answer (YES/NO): YES